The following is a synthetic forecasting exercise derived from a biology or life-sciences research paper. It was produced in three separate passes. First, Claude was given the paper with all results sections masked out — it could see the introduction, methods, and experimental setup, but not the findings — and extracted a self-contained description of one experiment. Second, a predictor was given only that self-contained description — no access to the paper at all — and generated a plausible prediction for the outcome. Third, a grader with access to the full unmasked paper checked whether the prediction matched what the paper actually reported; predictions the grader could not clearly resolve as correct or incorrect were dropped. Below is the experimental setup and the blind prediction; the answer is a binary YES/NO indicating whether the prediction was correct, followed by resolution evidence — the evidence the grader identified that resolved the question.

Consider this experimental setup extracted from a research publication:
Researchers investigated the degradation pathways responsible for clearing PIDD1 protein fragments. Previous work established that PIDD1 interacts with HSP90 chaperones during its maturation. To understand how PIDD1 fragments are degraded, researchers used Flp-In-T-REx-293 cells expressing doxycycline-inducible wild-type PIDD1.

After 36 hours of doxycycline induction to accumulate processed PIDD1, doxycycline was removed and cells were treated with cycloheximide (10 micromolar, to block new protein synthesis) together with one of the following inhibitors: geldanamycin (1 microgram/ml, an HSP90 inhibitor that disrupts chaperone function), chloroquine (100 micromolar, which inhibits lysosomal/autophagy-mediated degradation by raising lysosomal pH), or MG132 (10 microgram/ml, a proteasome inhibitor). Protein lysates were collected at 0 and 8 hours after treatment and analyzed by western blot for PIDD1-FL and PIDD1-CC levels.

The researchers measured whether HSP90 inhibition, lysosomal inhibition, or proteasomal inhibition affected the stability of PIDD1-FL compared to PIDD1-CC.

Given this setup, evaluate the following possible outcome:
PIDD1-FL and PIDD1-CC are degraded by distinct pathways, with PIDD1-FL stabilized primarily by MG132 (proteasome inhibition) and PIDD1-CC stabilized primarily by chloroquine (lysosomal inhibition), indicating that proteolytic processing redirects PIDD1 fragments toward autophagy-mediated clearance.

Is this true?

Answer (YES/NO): NO